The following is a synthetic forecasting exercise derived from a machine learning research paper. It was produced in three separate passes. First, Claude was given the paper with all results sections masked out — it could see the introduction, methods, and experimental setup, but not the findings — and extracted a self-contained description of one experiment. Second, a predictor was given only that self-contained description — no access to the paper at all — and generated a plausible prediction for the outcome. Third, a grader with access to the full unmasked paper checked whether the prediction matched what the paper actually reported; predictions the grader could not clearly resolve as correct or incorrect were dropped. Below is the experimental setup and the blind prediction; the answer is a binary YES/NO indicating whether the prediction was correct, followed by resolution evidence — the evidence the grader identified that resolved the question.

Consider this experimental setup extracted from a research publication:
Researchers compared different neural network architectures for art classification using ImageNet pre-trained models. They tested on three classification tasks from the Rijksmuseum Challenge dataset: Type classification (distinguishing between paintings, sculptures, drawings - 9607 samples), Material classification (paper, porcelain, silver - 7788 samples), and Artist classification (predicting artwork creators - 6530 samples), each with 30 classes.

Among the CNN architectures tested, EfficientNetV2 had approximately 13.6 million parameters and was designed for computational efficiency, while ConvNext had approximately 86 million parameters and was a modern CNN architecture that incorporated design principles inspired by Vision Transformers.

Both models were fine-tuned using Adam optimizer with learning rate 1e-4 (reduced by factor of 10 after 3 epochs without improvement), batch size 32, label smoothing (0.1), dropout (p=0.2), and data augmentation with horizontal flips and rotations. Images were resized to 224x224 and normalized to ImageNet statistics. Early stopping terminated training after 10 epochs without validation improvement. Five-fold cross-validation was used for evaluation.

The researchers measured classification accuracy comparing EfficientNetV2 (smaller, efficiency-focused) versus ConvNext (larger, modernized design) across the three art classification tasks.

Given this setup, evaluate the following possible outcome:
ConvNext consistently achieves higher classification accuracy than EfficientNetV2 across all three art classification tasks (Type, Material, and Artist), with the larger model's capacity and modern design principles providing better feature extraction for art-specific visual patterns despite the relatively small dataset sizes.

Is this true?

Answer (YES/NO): YES